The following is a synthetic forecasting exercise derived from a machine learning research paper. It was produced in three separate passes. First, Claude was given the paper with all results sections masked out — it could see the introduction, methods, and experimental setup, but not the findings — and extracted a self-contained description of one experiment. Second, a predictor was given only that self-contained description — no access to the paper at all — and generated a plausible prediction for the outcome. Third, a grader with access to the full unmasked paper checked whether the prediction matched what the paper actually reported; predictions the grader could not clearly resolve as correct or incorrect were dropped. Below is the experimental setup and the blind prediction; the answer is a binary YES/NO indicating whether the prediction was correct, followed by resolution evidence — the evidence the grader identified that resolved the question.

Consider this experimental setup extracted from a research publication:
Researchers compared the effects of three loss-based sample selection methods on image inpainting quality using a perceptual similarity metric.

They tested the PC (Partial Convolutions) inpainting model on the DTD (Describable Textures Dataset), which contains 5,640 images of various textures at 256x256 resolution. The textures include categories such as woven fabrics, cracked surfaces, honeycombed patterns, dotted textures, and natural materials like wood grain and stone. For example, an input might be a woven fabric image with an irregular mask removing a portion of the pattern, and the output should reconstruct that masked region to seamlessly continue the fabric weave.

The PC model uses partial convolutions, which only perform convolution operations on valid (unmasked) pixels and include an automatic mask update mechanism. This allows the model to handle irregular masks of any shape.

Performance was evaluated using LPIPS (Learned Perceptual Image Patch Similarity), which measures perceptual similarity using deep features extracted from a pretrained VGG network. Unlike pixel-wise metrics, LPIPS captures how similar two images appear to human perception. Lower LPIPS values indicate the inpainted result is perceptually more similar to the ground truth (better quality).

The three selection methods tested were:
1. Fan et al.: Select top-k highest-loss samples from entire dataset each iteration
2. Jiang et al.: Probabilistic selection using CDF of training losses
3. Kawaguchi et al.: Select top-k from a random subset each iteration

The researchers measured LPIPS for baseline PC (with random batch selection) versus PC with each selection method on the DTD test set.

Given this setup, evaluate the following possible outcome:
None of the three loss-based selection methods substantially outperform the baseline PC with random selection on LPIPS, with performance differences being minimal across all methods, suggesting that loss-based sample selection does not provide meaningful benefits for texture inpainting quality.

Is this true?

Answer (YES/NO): NO